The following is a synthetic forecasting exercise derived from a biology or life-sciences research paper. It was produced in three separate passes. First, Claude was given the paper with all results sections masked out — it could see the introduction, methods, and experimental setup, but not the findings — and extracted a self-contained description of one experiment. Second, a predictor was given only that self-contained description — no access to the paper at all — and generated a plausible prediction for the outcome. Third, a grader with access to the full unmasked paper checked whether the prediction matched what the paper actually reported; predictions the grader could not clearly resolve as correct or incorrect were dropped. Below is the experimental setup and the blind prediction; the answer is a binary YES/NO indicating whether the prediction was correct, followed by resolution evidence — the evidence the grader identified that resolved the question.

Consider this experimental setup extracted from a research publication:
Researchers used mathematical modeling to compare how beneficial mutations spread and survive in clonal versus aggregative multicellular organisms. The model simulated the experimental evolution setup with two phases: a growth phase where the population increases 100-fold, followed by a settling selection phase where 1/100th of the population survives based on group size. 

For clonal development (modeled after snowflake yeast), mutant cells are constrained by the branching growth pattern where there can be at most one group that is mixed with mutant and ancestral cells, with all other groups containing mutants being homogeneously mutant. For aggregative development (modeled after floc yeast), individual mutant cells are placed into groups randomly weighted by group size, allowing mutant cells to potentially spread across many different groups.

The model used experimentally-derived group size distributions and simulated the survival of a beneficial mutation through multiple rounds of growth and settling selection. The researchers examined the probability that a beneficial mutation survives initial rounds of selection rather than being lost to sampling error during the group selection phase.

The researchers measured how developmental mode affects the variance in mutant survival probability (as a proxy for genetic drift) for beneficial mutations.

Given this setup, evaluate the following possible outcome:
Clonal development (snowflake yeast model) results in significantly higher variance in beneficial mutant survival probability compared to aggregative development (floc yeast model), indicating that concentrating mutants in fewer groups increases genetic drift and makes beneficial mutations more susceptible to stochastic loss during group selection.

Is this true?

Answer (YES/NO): YES